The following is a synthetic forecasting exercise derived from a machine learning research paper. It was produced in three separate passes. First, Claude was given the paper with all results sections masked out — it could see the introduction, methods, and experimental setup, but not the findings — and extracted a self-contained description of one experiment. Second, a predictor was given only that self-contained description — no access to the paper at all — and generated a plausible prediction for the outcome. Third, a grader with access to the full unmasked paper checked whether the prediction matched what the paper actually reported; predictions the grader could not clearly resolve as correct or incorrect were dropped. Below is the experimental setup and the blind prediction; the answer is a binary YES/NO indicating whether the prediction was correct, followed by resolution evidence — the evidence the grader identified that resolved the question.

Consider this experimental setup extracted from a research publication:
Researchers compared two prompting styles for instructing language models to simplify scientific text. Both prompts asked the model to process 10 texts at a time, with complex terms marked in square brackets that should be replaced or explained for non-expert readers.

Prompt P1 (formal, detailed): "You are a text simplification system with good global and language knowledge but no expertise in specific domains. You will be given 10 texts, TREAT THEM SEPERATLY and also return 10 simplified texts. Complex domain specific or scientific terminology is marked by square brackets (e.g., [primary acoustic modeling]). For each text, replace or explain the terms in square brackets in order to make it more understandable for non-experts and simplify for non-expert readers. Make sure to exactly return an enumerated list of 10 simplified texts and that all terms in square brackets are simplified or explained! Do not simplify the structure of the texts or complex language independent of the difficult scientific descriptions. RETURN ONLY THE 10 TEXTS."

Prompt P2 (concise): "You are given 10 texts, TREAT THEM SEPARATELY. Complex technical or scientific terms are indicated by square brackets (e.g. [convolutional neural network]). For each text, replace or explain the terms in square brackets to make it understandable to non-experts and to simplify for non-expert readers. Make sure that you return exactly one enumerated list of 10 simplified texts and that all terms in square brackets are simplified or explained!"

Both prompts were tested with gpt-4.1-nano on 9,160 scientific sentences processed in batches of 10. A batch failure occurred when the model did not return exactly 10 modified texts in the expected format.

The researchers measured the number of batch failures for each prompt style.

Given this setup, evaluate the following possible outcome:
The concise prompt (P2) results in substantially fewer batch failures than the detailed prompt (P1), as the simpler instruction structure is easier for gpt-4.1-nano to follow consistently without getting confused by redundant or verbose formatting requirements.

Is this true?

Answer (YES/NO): NO